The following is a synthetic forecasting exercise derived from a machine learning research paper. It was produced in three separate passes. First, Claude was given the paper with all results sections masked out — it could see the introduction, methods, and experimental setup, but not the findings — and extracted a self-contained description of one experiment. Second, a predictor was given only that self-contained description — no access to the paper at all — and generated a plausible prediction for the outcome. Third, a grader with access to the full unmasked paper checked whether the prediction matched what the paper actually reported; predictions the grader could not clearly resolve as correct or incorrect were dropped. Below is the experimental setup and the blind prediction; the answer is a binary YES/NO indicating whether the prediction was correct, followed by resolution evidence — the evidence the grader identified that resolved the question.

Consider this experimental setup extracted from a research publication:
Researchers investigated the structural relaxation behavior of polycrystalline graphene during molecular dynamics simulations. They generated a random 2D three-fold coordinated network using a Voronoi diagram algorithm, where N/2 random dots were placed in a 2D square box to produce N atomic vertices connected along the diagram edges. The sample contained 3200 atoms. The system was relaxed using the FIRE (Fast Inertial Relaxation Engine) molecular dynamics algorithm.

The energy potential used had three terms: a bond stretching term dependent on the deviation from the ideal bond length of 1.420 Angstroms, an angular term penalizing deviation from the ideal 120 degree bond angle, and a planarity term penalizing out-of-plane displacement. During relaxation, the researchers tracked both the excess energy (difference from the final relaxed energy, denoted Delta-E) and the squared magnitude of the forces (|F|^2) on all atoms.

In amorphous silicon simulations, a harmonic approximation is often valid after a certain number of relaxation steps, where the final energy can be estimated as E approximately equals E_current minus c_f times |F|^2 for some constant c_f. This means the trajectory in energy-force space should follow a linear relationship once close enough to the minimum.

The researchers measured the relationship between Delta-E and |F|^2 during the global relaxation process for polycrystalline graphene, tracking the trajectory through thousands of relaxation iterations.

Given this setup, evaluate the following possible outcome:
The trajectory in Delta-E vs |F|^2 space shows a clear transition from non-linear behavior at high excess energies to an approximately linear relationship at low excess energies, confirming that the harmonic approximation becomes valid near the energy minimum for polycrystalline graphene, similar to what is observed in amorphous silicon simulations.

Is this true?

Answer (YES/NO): NO